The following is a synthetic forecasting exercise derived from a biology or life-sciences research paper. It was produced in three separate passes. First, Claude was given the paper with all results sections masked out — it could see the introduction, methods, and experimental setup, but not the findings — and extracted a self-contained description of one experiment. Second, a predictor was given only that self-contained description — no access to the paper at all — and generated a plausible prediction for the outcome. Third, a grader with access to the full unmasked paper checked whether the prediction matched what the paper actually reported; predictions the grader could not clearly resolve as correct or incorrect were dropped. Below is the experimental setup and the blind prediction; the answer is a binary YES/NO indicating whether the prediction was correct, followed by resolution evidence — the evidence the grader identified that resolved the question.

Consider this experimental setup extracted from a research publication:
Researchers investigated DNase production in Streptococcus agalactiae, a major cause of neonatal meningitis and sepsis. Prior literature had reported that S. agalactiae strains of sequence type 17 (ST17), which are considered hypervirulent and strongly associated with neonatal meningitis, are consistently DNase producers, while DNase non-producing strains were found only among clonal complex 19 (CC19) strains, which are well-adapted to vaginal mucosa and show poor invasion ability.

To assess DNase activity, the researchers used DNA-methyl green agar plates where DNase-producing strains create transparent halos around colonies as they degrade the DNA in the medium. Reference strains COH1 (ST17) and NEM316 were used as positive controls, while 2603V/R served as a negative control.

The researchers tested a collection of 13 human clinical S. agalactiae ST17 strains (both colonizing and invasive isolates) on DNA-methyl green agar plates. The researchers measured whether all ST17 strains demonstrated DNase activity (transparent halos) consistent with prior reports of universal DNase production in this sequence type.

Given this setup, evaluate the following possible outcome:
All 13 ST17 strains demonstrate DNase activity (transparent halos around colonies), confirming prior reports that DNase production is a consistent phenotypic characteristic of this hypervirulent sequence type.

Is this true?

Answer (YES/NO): NO